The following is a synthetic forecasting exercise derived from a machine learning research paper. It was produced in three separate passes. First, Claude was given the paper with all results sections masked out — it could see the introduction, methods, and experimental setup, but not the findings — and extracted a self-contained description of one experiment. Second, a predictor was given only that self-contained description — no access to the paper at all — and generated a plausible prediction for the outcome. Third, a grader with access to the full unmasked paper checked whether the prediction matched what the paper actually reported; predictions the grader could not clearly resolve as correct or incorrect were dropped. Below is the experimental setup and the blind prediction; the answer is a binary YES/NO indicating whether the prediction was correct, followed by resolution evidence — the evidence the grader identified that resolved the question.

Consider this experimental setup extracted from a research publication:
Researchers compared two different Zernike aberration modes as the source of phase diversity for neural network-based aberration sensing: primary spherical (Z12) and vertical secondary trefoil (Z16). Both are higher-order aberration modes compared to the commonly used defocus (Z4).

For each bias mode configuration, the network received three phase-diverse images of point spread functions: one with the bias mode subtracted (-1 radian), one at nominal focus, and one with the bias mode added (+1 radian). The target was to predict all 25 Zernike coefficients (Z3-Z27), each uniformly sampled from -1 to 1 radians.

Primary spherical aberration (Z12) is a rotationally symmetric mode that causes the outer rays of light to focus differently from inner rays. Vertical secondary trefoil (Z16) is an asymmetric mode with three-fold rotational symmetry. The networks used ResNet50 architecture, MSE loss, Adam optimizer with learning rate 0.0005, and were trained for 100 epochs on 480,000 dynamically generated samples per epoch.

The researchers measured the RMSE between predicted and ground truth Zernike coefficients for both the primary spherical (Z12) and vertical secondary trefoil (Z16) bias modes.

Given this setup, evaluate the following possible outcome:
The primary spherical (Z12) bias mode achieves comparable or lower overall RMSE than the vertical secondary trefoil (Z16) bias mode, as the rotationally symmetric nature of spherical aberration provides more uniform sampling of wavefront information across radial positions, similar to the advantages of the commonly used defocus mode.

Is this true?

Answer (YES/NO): YES